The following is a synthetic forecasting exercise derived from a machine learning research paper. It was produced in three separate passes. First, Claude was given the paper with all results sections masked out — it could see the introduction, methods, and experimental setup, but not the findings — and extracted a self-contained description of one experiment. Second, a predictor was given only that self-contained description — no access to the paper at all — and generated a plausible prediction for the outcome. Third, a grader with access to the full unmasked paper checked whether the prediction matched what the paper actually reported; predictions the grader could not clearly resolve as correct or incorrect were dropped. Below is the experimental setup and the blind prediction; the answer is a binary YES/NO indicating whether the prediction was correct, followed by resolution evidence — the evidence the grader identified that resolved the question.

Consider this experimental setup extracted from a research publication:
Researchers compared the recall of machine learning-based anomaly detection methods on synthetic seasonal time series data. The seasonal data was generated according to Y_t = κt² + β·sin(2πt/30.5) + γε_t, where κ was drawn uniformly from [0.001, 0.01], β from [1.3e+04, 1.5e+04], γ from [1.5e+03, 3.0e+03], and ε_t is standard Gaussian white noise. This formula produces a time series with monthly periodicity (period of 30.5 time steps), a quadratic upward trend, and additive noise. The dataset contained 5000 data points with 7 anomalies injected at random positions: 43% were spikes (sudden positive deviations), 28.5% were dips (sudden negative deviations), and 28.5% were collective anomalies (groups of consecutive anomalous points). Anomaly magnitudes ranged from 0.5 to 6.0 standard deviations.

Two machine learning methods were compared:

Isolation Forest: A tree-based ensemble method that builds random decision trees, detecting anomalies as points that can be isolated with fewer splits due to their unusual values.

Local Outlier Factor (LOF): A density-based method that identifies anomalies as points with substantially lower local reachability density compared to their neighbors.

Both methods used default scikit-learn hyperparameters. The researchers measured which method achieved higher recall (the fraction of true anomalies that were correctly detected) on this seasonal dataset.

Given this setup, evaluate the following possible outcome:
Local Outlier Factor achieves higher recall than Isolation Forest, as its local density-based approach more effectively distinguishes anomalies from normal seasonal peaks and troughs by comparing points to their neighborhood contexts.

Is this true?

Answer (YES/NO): YES